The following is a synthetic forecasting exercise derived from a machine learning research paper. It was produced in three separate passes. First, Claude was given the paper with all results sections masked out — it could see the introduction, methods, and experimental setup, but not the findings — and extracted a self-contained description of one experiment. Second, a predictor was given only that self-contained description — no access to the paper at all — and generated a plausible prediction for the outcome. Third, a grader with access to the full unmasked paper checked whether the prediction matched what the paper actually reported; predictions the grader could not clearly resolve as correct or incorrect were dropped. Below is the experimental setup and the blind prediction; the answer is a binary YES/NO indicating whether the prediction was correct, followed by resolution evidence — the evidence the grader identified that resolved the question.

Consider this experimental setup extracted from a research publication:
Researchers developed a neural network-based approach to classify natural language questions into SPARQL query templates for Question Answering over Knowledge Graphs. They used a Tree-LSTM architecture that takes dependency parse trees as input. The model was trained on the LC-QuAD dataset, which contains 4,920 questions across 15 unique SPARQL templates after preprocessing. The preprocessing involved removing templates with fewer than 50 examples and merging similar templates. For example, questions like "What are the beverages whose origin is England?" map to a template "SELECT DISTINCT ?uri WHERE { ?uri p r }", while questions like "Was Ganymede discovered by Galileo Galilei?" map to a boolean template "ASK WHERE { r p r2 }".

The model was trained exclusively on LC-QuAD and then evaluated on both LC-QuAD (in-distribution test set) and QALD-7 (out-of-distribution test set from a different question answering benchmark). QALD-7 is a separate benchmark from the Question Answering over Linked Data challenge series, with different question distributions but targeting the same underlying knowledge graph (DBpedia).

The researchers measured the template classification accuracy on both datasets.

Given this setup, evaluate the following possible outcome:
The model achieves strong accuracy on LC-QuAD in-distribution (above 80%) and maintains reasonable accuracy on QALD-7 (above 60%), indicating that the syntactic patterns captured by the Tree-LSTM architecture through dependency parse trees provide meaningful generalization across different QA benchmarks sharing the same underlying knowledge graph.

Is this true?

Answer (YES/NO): YES